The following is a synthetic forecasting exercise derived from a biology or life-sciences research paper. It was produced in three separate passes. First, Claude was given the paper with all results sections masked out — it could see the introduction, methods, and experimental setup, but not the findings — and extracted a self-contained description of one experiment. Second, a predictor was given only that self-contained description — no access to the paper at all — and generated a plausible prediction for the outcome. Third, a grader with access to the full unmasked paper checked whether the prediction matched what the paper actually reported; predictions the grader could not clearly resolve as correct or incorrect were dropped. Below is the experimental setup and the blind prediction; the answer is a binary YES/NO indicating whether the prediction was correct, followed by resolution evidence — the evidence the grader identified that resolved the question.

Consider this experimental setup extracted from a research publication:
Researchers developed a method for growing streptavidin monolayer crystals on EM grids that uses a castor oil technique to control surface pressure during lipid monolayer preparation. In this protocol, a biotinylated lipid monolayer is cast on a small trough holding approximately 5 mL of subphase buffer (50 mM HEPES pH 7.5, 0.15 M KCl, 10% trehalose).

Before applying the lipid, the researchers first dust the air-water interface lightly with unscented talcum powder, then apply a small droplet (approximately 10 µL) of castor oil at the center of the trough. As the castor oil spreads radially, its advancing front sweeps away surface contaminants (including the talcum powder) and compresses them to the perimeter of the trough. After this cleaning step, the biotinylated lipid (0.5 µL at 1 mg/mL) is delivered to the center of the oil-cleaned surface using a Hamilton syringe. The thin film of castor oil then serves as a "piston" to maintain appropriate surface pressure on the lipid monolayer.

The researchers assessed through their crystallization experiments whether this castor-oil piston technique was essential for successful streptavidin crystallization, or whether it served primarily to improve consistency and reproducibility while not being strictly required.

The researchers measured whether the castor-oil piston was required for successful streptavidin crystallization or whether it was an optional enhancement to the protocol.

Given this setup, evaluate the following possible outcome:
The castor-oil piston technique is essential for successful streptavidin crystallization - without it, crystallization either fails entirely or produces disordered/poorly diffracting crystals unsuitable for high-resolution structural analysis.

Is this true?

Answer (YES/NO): NO